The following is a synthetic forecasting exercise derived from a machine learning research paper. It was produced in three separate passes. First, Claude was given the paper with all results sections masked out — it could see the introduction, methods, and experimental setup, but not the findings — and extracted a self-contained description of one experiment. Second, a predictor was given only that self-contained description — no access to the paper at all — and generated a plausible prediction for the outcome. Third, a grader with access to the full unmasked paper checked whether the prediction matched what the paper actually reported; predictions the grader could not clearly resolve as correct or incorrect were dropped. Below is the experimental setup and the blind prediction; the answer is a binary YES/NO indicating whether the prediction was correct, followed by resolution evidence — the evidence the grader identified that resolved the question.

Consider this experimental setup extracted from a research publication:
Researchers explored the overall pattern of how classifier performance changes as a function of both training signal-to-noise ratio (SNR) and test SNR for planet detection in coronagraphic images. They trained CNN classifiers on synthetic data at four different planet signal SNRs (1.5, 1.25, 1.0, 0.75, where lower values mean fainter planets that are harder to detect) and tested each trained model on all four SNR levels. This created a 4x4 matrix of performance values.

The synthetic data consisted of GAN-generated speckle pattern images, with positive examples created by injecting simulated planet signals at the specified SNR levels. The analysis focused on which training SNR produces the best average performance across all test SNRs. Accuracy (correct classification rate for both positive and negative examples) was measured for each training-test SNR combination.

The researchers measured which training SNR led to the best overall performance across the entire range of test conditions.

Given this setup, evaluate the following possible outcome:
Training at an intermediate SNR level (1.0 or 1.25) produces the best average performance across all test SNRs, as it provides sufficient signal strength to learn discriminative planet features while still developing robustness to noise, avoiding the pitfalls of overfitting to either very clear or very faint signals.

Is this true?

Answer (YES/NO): NO